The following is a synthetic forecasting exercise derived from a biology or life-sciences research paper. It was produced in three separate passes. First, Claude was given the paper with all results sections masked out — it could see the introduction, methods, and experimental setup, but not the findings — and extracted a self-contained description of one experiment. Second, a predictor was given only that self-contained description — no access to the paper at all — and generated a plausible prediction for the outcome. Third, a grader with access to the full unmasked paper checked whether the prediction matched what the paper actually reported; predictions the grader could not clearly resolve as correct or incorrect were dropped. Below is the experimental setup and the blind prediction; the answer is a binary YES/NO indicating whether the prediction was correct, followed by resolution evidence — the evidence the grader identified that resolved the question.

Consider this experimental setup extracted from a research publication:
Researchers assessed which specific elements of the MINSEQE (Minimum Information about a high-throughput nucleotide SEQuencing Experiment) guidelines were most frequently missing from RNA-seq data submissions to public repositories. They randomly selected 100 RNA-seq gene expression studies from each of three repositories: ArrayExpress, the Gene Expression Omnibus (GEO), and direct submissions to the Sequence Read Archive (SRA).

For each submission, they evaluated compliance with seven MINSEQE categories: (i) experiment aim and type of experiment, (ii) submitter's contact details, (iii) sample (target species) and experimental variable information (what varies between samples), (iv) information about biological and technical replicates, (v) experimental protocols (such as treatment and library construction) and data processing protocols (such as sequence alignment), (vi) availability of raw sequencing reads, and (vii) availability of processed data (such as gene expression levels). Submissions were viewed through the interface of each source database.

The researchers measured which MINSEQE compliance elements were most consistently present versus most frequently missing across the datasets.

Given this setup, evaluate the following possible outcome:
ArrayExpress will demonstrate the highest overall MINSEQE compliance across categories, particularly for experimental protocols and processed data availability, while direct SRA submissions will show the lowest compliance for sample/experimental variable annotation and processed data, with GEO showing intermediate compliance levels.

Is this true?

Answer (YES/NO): NO